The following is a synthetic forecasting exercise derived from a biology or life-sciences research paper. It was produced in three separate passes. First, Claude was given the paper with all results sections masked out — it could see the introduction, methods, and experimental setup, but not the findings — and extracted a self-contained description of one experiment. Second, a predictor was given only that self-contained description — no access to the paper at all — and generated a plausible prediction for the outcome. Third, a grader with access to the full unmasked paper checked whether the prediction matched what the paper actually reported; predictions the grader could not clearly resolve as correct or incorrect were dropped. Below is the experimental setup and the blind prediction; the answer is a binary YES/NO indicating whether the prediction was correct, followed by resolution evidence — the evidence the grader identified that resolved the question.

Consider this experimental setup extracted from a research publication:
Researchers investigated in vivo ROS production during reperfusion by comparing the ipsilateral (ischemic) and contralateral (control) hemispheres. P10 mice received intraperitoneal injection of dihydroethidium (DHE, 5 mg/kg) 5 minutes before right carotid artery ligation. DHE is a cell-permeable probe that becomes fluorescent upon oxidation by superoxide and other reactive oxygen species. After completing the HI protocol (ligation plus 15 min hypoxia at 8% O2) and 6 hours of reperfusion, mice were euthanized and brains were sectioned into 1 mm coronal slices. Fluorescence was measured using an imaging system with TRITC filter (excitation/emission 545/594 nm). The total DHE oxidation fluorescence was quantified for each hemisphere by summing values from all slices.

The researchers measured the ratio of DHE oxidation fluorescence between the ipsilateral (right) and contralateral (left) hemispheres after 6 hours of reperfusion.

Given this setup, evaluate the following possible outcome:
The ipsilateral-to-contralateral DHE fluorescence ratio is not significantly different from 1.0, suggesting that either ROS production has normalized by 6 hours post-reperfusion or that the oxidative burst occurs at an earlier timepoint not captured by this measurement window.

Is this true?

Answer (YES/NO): NO